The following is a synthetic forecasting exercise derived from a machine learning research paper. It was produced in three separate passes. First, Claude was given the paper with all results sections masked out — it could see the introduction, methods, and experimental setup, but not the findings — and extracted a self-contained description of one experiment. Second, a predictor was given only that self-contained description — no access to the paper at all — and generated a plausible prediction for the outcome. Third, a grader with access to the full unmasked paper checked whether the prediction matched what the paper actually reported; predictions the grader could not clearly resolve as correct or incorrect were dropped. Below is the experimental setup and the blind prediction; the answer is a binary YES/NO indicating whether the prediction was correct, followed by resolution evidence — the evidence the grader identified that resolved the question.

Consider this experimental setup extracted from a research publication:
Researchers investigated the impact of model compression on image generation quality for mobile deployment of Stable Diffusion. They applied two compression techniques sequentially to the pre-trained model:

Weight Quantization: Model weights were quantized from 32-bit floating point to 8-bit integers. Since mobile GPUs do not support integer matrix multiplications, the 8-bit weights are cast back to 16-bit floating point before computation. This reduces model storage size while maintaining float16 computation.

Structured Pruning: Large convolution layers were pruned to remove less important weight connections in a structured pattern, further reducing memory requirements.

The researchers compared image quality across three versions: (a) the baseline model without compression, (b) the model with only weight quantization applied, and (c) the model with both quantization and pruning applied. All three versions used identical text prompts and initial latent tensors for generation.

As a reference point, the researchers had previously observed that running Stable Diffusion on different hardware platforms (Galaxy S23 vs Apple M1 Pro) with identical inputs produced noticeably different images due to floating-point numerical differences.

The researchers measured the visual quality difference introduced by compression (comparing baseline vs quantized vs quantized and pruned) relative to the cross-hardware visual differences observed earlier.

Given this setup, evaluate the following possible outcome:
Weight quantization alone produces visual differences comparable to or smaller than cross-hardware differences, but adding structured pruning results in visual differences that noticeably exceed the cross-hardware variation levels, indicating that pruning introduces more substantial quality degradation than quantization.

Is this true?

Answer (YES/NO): NO